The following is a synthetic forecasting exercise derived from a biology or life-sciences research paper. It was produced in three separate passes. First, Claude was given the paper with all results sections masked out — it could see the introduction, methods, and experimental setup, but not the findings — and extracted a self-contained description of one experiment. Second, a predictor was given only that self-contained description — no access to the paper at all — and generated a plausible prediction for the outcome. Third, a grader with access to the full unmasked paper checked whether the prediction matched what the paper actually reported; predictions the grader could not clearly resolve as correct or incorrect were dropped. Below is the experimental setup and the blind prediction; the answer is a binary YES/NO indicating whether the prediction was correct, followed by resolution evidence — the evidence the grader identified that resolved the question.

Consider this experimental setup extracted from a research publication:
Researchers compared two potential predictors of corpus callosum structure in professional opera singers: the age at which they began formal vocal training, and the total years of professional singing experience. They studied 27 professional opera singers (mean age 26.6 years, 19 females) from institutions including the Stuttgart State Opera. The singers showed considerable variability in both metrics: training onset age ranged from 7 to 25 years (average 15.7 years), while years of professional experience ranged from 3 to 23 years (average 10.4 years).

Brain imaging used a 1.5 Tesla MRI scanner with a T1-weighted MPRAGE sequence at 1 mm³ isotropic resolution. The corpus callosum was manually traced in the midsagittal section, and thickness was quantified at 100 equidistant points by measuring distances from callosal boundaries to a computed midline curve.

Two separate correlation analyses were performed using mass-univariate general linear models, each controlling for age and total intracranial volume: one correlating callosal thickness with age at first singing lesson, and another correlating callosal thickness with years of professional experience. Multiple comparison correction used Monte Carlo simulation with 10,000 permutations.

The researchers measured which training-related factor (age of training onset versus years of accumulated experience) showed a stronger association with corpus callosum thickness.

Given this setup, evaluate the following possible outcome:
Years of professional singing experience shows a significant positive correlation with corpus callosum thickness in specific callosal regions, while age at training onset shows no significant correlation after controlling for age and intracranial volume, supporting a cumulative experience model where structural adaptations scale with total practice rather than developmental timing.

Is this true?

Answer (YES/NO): NO